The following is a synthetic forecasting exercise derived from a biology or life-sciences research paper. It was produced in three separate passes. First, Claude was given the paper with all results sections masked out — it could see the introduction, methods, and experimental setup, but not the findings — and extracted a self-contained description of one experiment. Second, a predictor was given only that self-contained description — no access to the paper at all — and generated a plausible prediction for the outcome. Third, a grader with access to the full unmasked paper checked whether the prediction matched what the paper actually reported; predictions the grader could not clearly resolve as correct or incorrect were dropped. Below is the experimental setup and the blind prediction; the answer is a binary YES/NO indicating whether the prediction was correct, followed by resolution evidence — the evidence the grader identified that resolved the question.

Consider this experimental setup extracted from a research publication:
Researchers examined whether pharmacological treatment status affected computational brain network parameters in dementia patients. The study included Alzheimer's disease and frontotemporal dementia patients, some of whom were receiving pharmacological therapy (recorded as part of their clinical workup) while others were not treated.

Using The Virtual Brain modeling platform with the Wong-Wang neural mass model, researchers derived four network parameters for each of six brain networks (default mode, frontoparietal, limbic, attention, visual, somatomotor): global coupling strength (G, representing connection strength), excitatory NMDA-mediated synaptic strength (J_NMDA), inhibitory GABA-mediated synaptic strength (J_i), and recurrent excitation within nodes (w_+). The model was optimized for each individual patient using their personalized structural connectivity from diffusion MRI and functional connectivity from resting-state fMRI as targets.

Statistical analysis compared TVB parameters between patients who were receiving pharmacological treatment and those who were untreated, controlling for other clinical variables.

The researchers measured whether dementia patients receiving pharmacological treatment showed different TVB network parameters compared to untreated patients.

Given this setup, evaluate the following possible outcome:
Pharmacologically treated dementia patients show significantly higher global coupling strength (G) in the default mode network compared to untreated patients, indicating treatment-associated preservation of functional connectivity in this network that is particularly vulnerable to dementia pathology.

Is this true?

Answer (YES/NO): NO